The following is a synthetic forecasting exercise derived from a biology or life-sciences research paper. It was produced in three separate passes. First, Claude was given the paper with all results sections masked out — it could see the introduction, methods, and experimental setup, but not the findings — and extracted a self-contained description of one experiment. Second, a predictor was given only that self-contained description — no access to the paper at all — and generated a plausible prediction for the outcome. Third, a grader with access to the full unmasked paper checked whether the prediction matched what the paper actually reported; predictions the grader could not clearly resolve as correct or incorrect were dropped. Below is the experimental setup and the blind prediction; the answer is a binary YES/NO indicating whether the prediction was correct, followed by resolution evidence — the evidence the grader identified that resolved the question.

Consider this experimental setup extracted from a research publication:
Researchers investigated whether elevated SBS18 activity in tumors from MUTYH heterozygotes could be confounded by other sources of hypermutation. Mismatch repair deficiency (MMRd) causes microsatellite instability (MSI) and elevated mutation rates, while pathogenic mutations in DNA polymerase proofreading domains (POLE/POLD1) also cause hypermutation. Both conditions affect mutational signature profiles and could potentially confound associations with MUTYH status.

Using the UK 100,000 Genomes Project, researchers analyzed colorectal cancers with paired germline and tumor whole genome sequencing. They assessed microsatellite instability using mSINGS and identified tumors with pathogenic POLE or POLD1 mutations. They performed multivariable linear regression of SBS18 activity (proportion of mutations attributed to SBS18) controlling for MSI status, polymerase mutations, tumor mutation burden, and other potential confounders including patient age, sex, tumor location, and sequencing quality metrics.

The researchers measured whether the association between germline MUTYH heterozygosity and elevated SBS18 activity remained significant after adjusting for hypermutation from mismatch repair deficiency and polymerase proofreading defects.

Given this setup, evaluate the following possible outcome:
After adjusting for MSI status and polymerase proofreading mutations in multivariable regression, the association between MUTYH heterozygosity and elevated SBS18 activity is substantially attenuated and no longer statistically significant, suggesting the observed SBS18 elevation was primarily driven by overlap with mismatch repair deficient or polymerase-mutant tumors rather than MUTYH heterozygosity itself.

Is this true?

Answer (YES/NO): NO